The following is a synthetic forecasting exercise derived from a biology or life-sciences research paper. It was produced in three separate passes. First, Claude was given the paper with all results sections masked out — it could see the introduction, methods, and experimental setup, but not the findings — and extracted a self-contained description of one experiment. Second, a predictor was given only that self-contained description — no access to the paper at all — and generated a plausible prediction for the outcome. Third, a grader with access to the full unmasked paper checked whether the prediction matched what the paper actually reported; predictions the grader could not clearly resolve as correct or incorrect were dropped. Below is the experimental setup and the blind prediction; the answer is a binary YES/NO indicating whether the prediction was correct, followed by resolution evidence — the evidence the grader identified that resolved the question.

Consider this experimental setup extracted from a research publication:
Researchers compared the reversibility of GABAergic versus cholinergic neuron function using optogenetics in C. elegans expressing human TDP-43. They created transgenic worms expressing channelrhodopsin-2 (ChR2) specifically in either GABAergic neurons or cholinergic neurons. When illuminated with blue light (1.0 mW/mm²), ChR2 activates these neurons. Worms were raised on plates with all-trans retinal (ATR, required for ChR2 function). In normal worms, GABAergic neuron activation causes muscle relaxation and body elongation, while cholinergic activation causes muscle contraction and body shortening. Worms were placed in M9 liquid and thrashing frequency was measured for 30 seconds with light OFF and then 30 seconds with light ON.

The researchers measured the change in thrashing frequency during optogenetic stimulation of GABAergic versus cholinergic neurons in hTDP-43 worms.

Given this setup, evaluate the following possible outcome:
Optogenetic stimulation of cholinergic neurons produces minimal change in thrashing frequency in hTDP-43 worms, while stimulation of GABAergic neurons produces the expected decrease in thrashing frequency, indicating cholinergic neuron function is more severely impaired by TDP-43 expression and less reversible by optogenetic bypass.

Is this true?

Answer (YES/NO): NO